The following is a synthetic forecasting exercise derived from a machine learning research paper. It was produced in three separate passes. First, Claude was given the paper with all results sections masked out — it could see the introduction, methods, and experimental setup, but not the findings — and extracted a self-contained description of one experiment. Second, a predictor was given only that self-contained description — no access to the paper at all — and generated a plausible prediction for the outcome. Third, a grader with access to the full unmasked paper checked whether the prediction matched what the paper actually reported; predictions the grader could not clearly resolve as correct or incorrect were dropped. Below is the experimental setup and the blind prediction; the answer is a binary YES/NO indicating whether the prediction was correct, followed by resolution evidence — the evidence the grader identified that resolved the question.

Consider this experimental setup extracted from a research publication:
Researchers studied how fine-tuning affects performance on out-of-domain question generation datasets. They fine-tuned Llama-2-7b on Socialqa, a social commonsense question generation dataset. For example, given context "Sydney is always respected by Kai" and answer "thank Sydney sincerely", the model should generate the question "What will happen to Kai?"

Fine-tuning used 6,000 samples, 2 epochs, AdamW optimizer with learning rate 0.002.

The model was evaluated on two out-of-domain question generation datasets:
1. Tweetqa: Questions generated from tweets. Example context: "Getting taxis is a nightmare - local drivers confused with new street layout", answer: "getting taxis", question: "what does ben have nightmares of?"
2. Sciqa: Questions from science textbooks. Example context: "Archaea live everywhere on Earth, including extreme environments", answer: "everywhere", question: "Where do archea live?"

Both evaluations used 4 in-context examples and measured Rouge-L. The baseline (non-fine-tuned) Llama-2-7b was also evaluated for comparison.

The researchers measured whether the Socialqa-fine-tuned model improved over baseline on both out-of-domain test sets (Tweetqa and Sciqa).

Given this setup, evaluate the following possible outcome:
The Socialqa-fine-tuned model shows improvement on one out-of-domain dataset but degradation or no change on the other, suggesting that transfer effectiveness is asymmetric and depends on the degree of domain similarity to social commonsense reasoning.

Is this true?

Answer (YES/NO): NO